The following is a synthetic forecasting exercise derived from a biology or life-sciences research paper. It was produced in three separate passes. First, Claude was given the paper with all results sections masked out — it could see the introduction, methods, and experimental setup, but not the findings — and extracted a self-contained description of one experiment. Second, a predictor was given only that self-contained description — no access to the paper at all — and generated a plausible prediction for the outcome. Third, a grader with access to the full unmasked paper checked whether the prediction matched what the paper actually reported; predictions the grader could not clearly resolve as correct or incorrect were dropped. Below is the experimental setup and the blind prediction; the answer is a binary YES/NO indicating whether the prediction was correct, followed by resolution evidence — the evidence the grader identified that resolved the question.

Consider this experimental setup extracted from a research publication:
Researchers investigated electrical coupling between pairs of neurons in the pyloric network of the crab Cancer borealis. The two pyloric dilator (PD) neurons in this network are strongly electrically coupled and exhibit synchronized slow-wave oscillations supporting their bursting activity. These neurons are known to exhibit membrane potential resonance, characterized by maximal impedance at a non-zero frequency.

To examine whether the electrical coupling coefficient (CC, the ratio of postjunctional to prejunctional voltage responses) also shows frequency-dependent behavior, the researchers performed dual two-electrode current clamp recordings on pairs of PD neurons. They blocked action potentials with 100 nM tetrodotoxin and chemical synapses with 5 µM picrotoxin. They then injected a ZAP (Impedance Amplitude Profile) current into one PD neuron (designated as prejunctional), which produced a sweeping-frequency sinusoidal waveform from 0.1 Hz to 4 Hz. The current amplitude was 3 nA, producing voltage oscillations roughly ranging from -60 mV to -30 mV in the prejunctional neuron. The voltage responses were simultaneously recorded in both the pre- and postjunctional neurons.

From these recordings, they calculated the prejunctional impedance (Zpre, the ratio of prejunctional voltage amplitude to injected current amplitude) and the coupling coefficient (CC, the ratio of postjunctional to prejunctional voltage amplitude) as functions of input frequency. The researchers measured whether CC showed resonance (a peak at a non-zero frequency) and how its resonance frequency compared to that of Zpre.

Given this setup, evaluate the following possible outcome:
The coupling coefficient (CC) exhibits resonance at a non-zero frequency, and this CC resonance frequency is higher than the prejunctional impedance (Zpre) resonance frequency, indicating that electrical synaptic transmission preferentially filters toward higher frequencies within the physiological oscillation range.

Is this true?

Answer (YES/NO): NO